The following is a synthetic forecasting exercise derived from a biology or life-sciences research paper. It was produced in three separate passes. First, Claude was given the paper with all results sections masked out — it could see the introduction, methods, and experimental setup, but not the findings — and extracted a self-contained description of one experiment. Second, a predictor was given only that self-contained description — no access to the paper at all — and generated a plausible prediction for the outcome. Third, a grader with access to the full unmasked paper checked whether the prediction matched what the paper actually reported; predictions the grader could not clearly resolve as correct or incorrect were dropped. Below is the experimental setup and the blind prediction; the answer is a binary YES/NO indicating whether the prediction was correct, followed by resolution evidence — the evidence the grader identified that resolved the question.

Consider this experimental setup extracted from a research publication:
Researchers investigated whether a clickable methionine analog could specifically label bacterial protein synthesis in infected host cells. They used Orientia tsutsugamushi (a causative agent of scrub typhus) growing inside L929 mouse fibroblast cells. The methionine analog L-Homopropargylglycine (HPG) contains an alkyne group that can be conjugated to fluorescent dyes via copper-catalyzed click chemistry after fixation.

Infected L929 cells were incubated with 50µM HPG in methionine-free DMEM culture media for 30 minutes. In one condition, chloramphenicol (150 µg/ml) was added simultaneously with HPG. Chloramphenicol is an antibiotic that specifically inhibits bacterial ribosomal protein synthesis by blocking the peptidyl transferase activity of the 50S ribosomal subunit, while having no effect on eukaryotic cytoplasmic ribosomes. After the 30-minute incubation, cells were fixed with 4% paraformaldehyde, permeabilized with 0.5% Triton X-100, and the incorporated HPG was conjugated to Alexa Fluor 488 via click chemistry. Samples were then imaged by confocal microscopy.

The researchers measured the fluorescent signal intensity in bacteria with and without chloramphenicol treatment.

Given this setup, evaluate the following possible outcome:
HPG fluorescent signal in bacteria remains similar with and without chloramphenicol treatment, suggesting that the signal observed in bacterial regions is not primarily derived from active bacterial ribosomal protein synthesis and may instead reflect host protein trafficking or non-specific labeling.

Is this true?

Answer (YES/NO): NO